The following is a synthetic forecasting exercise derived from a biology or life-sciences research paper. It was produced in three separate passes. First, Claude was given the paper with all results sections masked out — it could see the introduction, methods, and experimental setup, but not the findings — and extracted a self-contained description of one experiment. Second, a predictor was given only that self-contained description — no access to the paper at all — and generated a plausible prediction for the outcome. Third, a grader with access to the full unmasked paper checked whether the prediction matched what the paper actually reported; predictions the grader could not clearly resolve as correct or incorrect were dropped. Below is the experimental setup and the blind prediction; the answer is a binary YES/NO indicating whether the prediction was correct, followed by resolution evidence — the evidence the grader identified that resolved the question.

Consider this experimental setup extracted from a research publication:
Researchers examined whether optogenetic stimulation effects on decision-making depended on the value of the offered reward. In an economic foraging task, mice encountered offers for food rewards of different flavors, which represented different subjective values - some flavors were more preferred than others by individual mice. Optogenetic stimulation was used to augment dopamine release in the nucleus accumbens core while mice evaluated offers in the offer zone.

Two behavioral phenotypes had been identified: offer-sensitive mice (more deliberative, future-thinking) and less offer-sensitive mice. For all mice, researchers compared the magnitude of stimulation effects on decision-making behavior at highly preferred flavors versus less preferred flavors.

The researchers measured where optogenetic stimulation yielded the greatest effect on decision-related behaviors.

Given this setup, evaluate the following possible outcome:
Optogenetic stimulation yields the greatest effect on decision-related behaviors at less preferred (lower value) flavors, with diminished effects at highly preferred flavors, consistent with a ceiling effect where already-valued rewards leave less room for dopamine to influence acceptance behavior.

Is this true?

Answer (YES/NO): YES